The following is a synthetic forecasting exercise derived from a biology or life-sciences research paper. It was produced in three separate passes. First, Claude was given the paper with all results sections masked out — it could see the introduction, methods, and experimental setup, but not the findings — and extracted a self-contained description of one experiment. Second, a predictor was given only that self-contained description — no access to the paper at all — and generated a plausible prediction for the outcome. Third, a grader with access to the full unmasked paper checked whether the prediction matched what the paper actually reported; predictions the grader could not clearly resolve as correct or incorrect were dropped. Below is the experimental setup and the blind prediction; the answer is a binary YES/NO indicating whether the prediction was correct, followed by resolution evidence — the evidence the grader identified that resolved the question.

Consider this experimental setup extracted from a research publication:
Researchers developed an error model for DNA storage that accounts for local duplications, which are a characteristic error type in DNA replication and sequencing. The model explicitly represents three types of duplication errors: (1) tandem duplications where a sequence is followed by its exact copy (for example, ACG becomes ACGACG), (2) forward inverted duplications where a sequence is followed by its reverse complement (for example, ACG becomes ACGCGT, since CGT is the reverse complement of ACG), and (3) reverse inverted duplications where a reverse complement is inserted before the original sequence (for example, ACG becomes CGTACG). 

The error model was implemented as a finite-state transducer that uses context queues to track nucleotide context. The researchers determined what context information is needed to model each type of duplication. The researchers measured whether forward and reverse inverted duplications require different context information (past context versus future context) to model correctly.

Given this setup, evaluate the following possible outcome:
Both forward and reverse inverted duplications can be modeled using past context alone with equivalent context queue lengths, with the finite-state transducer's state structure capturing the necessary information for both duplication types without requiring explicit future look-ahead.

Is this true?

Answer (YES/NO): NO